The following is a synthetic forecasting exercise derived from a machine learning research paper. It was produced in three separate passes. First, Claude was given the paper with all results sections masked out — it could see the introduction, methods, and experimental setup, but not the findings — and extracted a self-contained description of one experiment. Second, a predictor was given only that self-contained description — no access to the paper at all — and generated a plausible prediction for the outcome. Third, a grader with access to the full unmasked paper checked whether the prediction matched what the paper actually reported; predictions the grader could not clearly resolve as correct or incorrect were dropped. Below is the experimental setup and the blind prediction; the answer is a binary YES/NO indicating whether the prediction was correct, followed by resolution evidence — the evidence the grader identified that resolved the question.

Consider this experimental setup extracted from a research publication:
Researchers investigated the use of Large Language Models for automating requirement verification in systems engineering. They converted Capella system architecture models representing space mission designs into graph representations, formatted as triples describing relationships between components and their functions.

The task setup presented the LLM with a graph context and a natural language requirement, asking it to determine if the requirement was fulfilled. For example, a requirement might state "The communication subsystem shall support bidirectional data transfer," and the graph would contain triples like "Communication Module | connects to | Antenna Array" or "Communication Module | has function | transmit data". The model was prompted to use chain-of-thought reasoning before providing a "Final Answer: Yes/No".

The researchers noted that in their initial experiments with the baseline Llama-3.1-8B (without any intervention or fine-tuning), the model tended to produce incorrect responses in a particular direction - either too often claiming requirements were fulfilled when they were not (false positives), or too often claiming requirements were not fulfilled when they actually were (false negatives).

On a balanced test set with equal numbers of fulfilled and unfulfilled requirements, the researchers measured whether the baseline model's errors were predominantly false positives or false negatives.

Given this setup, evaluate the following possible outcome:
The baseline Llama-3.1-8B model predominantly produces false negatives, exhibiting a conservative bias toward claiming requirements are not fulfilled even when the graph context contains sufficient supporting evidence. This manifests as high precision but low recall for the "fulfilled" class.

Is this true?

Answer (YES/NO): NO